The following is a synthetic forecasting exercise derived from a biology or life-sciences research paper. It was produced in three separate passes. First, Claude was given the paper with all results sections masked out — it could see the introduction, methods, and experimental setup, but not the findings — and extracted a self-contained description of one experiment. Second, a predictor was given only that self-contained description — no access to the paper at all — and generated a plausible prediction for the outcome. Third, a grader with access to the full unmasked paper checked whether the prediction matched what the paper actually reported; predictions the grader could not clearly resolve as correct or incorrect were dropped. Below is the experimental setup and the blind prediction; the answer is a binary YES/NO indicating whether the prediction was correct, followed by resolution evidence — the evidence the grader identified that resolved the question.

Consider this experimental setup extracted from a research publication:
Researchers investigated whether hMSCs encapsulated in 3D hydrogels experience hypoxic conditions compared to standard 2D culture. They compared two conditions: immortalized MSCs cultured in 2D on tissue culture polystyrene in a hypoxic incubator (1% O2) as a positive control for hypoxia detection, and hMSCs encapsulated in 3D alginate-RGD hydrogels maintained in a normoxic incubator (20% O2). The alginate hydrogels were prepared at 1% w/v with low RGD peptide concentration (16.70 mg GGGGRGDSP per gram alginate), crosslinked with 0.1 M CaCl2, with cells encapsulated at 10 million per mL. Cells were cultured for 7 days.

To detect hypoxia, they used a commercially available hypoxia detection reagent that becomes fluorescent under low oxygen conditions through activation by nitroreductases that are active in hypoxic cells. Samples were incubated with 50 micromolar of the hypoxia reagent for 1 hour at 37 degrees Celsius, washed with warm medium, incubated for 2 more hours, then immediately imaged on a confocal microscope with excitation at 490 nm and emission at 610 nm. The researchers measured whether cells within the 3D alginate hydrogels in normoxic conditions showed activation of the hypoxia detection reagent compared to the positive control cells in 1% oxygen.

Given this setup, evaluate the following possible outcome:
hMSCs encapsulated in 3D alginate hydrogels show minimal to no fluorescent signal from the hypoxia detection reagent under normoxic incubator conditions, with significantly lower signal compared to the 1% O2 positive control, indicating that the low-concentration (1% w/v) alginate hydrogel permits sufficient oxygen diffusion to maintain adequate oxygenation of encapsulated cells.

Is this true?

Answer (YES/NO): NO